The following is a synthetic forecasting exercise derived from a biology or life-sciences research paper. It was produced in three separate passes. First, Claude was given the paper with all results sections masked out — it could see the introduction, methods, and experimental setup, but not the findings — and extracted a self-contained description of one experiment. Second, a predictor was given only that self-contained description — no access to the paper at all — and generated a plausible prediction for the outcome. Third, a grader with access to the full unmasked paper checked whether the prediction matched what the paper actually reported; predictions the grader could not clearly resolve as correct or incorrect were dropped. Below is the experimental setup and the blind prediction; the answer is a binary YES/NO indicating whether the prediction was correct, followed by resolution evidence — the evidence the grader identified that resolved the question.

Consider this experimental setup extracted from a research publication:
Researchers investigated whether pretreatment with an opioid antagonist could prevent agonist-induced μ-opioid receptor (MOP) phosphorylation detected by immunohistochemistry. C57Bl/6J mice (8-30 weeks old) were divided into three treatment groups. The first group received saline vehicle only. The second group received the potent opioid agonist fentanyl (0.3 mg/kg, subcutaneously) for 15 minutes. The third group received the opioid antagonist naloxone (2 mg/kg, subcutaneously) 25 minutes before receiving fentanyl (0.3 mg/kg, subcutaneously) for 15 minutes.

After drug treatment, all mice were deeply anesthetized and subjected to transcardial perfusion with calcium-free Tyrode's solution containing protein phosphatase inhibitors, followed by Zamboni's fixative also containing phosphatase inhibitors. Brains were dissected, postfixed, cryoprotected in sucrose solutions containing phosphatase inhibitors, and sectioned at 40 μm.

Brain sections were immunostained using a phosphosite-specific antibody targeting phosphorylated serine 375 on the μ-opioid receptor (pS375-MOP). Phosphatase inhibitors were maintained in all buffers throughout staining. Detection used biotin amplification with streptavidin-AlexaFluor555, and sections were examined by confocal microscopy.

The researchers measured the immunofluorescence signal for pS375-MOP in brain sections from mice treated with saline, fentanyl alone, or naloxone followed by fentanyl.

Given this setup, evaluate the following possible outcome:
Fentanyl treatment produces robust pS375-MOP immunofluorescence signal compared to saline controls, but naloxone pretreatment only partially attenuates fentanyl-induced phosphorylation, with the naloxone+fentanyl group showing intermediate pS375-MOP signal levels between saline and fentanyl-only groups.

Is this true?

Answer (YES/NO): NO